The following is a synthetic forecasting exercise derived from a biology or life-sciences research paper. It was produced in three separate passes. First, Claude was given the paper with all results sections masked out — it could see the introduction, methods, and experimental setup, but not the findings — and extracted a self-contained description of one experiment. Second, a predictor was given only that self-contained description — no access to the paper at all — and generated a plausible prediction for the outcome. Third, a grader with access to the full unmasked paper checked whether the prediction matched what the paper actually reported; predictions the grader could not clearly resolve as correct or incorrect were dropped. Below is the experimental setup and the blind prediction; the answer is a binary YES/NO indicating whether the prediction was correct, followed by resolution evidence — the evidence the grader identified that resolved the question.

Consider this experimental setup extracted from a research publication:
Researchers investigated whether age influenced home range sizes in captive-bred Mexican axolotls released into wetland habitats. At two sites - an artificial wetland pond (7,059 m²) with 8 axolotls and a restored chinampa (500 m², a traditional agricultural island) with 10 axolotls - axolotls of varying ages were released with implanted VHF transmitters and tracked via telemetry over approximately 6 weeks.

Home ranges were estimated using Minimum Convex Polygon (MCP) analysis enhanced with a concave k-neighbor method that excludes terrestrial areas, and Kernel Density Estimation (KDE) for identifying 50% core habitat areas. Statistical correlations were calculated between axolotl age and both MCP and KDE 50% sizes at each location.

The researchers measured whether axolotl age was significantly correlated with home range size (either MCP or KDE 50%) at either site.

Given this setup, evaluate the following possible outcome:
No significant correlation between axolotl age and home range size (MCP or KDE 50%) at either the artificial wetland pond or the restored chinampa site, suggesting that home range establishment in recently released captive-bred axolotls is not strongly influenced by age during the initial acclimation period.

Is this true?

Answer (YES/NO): YES